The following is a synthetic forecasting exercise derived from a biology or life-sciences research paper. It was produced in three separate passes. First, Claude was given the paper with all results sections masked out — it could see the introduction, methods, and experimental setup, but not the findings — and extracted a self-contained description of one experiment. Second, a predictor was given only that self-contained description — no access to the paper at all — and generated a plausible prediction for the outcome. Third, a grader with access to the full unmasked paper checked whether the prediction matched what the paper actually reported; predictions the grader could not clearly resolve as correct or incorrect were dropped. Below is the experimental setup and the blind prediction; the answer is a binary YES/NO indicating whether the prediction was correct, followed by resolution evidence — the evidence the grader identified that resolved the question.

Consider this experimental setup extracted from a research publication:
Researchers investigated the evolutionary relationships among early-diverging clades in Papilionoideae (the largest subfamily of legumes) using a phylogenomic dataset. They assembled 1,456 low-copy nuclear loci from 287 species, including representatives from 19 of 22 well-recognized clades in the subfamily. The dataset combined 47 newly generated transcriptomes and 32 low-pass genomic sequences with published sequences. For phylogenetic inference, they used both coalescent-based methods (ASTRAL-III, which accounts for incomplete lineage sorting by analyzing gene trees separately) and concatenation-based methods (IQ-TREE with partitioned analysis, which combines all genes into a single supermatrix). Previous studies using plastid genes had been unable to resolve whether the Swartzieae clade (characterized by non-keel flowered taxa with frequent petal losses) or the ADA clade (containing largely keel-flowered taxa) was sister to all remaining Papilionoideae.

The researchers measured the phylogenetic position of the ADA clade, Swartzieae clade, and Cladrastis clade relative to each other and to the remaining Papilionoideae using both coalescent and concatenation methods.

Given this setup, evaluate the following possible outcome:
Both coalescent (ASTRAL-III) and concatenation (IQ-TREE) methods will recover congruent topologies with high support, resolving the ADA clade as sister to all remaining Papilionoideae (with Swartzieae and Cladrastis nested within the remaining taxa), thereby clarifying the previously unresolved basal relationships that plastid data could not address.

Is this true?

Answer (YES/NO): YES